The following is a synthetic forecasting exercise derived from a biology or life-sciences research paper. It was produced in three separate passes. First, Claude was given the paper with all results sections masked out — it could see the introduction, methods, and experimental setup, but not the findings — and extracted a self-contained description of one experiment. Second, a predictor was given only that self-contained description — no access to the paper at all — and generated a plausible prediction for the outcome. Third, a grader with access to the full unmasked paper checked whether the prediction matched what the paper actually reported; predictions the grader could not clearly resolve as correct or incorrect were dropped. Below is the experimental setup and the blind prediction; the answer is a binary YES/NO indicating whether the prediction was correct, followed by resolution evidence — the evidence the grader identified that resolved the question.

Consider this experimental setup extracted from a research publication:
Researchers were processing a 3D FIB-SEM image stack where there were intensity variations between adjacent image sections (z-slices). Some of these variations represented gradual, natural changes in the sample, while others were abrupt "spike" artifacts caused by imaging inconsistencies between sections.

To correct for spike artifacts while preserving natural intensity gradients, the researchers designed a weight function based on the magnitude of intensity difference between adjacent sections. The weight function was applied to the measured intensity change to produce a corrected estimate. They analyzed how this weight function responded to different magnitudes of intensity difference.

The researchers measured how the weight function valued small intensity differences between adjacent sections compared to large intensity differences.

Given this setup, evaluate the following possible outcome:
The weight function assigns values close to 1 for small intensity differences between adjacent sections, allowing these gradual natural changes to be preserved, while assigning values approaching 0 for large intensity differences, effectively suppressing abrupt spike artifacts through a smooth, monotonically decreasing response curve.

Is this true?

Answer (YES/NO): YES